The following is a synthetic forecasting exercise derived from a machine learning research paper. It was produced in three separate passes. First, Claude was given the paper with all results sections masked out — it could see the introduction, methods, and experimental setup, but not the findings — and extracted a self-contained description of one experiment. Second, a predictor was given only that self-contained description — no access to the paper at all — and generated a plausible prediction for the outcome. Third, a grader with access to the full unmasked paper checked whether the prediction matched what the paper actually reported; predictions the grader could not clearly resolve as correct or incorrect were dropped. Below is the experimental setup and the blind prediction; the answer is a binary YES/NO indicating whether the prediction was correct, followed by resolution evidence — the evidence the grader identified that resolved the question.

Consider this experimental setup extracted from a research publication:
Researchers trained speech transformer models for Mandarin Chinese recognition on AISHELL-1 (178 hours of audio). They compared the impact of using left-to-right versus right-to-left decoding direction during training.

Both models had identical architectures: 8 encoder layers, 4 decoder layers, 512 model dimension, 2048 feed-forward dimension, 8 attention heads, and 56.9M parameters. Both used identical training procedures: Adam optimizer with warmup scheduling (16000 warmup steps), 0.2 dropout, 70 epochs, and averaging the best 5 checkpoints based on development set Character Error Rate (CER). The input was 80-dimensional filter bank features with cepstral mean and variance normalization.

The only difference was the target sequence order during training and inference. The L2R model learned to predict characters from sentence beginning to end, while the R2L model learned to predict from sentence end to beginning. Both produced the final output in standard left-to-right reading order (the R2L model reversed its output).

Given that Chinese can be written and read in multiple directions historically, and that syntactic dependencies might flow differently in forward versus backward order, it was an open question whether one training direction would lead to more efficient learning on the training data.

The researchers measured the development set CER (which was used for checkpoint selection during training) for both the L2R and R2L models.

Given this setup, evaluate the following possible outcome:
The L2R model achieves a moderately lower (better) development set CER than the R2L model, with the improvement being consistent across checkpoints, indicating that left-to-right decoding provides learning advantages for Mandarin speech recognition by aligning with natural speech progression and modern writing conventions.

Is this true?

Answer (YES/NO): NO